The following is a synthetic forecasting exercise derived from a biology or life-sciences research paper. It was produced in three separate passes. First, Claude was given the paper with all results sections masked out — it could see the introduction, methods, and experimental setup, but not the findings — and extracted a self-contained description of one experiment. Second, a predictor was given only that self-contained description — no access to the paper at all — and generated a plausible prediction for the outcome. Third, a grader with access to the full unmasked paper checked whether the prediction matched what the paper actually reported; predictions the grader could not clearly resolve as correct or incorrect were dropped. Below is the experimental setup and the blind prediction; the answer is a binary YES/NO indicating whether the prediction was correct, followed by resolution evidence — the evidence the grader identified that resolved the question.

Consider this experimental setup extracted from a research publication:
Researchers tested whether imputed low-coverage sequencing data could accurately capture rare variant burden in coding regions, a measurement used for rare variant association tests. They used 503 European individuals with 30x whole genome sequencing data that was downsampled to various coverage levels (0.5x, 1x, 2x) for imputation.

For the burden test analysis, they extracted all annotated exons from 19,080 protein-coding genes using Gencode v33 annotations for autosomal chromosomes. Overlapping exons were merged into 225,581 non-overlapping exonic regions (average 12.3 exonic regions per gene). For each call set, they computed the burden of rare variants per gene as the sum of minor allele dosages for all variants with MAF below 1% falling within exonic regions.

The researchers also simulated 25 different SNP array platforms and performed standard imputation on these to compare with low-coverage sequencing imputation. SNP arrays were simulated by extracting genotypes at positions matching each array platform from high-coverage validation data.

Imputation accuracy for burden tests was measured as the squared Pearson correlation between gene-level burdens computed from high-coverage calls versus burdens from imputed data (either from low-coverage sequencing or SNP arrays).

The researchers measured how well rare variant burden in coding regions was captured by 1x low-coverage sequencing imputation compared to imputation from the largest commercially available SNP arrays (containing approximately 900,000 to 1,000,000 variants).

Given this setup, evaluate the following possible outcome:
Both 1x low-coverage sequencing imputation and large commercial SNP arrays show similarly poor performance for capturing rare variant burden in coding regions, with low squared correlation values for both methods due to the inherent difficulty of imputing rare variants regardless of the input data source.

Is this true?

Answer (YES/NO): NO